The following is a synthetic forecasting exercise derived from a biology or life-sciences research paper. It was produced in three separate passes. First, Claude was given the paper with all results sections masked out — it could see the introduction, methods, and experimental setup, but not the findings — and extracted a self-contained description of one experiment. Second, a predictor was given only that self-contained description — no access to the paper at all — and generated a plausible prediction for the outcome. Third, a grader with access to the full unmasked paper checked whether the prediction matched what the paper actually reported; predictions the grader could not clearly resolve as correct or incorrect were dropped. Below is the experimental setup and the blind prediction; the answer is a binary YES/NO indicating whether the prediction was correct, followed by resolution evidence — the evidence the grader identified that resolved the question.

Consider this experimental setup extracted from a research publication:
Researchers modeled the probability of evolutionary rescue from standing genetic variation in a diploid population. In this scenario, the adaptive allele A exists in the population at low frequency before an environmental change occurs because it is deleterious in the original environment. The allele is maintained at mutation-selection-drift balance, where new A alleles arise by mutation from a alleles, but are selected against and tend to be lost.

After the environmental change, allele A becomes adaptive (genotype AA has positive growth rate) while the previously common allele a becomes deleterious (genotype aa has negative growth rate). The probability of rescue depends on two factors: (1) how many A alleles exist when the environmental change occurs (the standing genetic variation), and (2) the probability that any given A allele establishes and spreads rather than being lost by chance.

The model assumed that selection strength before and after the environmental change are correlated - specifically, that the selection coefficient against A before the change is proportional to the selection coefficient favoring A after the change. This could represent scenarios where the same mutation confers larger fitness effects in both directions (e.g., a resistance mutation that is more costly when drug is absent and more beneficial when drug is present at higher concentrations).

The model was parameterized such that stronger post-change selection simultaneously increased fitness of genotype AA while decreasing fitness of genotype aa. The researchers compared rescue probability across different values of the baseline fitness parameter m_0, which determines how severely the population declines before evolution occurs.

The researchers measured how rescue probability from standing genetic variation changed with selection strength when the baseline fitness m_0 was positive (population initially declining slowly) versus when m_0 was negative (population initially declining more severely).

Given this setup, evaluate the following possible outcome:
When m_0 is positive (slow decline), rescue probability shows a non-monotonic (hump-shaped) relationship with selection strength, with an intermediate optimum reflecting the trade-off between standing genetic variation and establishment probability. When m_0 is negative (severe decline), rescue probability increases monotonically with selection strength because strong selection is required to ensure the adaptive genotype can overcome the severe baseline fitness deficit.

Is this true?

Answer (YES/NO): NO